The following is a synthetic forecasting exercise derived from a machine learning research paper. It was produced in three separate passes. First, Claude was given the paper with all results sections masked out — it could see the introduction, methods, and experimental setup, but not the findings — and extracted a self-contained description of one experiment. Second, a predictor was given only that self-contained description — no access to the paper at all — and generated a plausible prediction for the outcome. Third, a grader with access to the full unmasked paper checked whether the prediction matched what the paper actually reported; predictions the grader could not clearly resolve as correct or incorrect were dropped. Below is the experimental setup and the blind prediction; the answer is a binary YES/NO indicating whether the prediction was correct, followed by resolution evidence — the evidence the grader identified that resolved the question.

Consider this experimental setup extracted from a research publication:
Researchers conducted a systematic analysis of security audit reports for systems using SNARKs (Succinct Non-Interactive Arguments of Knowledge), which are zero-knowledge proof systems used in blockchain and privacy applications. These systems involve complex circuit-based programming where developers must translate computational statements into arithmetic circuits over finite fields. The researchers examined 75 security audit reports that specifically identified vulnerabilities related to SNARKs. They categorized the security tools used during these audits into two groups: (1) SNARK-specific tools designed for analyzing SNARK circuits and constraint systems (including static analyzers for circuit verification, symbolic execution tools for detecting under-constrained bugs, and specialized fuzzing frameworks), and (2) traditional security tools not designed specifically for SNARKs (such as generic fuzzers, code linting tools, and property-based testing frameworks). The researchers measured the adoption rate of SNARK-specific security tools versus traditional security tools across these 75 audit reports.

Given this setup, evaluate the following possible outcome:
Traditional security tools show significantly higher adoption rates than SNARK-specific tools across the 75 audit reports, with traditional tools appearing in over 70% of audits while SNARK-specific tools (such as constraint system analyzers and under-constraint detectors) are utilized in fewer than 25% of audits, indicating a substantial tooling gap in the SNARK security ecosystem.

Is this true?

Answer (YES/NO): NO